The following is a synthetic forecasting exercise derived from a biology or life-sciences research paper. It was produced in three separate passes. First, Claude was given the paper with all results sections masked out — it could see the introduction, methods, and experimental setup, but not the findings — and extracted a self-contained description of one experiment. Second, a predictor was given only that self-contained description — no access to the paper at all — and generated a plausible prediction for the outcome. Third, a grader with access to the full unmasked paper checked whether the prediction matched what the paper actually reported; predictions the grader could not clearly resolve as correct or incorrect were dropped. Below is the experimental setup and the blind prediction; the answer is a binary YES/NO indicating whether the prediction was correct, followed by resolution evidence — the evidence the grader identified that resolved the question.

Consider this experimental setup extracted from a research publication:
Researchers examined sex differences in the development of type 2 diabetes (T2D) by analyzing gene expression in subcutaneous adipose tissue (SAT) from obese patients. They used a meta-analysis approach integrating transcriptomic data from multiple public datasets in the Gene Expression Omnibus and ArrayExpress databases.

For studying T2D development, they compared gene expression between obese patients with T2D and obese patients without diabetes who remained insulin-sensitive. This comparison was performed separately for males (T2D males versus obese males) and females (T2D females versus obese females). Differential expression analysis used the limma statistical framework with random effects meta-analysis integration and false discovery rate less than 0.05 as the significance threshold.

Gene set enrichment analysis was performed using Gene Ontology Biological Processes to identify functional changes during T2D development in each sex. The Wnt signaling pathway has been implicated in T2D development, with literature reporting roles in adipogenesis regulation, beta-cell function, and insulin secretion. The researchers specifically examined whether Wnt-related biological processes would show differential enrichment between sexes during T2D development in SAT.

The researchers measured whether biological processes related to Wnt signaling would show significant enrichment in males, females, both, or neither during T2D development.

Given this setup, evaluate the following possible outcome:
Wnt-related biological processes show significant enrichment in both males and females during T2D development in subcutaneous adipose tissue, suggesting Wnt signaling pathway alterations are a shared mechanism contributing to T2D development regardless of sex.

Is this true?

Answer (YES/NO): NO